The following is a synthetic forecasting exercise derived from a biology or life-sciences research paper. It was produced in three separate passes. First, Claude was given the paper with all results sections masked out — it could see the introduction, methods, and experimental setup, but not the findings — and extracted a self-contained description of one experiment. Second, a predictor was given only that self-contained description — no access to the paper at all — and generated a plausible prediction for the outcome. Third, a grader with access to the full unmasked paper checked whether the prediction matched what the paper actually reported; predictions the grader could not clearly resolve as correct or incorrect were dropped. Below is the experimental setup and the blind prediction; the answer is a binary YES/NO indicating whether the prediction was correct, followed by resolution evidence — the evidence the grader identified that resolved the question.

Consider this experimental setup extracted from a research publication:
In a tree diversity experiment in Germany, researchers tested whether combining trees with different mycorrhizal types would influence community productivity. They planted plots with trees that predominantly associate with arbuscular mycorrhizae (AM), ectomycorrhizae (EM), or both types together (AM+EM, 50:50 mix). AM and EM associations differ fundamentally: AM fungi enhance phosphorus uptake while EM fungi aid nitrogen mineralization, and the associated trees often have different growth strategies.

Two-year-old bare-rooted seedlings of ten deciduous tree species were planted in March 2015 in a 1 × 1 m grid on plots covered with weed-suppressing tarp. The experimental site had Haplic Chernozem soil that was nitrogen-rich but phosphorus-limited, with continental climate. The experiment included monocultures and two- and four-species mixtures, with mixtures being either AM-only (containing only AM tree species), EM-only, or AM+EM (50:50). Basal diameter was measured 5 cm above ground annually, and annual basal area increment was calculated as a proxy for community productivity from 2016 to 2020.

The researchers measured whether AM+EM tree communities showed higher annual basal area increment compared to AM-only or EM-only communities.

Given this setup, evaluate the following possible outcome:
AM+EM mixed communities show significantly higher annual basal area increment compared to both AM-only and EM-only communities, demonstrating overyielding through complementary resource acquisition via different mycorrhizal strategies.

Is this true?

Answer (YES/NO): NO